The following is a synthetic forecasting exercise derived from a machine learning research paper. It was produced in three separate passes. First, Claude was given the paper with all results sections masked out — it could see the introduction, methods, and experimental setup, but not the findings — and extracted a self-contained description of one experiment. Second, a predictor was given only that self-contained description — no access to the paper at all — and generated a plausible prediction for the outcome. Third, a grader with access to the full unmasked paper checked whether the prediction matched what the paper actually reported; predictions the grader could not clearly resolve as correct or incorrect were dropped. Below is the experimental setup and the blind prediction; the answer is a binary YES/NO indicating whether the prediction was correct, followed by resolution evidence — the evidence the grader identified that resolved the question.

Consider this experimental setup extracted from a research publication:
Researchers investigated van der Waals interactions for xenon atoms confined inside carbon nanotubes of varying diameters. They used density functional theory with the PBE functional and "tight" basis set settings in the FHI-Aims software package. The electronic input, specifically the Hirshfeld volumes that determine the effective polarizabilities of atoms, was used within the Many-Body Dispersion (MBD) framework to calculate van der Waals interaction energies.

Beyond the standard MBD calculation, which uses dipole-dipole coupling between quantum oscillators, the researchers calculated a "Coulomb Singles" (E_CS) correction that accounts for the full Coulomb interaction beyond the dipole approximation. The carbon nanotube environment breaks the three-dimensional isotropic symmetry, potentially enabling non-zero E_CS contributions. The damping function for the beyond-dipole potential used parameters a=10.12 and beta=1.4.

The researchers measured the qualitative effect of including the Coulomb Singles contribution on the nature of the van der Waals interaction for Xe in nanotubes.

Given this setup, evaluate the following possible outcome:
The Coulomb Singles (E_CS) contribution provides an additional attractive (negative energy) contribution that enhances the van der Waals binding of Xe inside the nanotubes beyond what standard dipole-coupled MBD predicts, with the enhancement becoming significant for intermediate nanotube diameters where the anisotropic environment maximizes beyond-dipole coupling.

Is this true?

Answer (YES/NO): NO